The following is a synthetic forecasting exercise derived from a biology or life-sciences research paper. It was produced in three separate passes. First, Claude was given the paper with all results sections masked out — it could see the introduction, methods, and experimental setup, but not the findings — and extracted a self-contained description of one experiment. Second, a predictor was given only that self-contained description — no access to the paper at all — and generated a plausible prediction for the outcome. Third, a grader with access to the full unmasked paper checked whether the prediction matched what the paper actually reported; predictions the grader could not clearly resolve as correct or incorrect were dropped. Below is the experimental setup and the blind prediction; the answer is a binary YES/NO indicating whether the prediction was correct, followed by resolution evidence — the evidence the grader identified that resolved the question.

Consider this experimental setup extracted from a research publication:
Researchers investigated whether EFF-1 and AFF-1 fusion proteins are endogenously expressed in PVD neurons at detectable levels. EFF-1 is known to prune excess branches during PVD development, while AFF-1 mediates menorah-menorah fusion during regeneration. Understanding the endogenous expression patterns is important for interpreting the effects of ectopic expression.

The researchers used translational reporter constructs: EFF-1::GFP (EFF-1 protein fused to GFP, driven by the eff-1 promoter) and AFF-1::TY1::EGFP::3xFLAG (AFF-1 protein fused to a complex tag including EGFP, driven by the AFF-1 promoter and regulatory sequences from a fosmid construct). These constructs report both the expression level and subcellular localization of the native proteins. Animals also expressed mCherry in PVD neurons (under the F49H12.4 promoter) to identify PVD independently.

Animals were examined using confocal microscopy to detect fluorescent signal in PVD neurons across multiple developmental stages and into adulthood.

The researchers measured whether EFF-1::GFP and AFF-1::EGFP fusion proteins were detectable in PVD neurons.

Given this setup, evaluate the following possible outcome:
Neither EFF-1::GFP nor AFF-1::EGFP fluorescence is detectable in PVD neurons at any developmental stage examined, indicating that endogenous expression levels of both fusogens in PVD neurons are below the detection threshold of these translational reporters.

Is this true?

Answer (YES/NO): NO